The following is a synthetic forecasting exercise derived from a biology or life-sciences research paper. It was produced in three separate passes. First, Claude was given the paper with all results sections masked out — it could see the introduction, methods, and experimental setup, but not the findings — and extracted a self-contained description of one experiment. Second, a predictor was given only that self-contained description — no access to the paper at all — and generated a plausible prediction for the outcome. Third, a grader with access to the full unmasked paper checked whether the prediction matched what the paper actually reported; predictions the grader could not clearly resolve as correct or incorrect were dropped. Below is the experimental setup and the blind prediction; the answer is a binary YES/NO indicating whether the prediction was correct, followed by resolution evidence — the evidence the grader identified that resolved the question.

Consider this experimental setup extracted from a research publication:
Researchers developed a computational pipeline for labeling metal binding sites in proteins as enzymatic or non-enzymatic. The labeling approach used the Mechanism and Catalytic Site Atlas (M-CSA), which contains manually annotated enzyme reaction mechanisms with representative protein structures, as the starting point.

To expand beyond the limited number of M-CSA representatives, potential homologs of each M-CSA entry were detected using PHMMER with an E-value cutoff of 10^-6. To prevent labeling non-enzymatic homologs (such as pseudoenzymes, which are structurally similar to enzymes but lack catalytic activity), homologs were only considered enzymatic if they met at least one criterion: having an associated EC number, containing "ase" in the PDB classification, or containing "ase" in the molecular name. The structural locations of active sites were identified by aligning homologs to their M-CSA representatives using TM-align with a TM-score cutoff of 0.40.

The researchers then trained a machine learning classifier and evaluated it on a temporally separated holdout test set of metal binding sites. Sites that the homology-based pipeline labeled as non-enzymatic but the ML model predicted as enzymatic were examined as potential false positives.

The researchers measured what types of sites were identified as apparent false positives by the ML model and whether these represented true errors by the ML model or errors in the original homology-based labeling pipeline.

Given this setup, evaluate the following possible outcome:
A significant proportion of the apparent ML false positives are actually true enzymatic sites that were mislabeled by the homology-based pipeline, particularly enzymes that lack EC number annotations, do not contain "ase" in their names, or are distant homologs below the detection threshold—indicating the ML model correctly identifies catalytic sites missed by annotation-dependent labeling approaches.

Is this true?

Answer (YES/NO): YES